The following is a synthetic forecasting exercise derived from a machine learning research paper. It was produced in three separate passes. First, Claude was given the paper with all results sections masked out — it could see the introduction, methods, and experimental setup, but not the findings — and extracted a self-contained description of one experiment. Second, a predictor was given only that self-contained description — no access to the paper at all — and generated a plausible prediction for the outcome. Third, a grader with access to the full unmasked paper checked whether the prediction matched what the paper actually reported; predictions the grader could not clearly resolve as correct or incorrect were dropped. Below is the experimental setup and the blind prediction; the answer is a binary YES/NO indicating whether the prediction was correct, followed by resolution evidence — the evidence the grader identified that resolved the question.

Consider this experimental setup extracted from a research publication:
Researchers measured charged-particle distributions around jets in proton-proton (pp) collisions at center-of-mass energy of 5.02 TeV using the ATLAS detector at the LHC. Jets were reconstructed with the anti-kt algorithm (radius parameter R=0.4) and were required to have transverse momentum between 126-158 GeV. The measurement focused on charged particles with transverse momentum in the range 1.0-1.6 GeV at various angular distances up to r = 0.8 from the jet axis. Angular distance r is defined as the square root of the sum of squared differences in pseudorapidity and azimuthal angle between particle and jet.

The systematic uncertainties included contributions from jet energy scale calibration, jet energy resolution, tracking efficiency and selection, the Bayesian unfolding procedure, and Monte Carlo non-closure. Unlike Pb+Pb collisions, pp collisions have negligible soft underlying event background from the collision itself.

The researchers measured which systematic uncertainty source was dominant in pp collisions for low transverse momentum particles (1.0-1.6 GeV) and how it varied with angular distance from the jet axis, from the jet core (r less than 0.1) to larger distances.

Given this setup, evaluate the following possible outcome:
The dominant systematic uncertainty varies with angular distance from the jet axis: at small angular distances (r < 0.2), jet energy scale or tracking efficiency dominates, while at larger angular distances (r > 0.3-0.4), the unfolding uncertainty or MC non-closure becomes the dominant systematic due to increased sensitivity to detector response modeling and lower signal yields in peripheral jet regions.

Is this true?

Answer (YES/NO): NO